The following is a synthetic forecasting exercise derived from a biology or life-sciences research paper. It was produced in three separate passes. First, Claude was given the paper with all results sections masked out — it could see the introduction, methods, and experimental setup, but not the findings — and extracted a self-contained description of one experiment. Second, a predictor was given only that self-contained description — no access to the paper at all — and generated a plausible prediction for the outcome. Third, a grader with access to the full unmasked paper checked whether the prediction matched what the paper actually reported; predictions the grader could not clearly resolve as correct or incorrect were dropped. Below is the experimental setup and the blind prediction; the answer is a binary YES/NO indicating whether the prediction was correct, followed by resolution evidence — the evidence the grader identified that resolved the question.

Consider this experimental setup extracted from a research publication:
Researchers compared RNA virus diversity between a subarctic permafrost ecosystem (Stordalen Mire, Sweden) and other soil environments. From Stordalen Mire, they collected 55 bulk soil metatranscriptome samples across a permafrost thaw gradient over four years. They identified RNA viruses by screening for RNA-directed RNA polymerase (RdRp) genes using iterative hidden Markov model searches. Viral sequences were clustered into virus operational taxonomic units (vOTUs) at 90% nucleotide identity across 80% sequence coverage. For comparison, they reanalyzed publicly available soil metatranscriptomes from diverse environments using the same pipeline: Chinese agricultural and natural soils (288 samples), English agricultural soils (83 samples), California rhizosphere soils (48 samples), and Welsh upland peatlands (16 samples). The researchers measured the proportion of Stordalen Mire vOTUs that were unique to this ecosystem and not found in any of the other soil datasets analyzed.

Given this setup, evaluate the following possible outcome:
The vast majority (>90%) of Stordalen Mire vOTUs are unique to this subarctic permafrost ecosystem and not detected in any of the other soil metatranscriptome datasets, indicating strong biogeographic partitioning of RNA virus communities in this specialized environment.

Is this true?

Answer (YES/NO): YES